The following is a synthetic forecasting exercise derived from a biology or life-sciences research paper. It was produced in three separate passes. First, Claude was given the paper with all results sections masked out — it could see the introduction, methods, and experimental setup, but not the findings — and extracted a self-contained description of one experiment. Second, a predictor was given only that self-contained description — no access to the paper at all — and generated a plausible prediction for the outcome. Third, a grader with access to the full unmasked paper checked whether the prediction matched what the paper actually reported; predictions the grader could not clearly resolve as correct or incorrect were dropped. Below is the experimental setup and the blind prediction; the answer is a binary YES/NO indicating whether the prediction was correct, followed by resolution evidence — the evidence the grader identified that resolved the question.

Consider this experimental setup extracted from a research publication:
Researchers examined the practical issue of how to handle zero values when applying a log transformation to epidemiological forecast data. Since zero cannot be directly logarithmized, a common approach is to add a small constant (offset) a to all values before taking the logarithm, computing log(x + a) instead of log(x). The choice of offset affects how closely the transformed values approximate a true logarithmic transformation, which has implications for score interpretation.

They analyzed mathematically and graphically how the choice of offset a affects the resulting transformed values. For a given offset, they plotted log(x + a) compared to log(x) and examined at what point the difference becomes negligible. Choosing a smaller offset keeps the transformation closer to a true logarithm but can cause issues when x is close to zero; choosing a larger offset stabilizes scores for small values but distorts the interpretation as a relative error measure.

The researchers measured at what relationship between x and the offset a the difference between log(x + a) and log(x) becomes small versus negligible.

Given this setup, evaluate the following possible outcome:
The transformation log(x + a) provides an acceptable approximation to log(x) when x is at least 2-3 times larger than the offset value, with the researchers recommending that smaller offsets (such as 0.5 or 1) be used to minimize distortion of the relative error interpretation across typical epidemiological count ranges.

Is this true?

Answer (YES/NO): NO